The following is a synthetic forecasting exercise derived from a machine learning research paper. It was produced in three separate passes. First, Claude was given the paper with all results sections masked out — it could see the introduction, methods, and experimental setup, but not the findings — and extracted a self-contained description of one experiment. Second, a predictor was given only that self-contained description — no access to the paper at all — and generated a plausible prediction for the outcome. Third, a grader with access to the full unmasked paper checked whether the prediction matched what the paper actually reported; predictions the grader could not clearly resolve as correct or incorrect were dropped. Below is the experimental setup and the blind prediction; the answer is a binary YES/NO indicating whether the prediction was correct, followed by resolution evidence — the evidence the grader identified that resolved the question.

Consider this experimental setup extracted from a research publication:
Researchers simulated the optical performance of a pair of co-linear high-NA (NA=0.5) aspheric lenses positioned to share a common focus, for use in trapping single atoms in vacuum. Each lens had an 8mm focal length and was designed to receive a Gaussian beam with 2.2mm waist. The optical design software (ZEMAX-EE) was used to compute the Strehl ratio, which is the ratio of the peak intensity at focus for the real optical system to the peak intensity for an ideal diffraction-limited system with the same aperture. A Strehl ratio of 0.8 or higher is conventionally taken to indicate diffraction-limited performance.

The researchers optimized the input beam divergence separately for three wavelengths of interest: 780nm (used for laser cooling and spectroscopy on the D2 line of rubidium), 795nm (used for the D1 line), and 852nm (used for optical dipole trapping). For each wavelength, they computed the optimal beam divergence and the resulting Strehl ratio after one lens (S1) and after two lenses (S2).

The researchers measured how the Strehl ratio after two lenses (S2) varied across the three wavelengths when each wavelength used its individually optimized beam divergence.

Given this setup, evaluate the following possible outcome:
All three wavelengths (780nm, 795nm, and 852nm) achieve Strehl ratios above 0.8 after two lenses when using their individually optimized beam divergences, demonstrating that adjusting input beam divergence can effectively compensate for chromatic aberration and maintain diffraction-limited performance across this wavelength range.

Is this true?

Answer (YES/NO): NO